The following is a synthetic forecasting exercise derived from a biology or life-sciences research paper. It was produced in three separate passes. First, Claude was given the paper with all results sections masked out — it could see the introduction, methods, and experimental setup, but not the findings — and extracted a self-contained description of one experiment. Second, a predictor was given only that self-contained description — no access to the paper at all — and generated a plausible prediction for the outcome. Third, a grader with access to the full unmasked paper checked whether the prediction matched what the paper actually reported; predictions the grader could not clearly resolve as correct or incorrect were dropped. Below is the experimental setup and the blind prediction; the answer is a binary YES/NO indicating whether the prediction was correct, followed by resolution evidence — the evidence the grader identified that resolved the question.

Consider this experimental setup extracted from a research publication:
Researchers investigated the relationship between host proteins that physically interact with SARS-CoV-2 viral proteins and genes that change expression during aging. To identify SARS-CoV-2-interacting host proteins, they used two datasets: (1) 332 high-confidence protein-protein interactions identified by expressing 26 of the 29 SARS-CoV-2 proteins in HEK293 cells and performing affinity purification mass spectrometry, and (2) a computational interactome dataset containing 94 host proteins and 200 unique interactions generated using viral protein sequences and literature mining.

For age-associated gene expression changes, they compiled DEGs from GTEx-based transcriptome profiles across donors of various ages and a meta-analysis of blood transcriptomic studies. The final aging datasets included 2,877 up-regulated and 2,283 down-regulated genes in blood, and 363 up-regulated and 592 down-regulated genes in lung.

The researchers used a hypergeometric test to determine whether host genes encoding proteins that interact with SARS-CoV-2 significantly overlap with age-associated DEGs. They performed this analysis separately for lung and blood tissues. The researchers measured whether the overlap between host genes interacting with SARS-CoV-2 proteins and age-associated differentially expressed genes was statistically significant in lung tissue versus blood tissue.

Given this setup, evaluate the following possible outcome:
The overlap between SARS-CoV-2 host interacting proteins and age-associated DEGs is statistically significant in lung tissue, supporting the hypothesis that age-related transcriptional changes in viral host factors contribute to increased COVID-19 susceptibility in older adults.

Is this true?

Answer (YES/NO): NO